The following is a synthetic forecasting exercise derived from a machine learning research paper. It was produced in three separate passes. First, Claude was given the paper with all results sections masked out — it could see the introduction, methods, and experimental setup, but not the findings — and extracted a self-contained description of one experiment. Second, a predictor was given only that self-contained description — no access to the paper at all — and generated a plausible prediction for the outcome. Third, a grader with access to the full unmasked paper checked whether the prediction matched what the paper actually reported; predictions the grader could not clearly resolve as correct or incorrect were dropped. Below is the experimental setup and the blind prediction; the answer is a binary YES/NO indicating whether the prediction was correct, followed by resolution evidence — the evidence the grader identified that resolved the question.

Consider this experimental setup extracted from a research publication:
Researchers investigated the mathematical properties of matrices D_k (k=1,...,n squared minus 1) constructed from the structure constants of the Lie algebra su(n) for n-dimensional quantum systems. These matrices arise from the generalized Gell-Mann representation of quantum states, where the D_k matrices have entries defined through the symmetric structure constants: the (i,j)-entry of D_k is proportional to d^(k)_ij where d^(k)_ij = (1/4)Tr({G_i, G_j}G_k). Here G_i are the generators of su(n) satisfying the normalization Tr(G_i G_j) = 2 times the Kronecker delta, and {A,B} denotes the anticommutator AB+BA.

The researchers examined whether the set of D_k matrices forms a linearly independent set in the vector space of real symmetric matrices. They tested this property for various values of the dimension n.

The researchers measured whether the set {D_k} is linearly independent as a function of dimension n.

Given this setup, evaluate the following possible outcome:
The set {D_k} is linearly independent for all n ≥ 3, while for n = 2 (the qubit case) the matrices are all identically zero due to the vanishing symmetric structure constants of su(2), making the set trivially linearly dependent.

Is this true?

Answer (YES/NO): NO